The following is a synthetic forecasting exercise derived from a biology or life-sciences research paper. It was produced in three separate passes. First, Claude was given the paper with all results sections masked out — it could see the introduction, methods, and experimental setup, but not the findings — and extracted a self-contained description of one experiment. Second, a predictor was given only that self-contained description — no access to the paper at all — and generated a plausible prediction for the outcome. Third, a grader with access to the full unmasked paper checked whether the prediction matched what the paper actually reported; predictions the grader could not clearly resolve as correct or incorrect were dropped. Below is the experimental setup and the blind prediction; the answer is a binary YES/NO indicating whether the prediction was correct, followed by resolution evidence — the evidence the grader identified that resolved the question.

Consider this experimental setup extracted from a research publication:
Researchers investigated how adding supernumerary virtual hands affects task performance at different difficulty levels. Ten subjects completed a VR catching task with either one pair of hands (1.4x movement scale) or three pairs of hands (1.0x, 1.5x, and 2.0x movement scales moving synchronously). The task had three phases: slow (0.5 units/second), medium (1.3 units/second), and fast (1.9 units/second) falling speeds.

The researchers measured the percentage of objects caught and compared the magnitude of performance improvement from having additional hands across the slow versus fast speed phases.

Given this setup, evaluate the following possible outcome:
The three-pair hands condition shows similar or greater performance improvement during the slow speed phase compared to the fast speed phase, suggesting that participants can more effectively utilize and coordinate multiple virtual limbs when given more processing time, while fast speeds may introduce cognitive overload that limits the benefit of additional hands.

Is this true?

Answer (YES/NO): NO